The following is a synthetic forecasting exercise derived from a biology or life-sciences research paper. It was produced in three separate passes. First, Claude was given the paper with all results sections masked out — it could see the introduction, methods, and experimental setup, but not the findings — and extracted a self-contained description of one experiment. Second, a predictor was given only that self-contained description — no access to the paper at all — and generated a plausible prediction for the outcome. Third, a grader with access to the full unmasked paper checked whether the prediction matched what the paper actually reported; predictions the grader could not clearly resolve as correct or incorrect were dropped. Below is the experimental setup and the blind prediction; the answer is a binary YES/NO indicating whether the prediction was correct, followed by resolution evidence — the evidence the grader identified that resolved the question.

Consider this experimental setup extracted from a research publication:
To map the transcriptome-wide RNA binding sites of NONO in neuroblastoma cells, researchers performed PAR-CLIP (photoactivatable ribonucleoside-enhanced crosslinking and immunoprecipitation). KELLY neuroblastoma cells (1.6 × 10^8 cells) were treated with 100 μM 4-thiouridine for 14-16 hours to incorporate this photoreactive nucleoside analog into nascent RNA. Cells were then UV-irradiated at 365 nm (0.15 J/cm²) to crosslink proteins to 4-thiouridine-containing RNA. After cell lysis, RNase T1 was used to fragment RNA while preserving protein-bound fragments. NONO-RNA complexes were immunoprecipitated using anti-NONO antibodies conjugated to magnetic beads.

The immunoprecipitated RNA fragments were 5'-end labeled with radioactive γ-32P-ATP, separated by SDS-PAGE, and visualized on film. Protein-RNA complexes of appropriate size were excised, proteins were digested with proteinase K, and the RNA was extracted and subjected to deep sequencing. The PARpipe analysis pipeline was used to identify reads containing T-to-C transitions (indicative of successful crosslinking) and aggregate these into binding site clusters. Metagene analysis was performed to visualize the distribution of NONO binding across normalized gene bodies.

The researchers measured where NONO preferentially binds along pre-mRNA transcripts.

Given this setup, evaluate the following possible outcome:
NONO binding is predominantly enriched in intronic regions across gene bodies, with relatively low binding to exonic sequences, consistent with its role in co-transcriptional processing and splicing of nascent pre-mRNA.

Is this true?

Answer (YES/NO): YES